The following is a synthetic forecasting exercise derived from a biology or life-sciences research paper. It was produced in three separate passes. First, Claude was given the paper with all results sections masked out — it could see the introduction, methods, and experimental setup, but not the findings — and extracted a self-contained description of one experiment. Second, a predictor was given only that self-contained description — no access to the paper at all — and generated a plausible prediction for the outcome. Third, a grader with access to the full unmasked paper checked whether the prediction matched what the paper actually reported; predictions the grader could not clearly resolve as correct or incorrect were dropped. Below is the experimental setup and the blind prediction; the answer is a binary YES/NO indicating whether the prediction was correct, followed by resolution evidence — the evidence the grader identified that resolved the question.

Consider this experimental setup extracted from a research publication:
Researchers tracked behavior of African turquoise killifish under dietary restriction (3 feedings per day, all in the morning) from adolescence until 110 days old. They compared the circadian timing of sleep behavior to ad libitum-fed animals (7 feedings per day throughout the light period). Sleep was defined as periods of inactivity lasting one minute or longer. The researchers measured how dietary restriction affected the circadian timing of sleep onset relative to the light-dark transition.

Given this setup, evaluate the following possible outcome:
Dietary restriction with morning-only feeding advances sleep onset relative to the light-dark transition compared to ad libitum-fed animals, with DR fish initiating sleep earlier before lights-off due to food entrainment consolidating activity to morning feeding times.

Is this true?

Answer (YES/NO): NO